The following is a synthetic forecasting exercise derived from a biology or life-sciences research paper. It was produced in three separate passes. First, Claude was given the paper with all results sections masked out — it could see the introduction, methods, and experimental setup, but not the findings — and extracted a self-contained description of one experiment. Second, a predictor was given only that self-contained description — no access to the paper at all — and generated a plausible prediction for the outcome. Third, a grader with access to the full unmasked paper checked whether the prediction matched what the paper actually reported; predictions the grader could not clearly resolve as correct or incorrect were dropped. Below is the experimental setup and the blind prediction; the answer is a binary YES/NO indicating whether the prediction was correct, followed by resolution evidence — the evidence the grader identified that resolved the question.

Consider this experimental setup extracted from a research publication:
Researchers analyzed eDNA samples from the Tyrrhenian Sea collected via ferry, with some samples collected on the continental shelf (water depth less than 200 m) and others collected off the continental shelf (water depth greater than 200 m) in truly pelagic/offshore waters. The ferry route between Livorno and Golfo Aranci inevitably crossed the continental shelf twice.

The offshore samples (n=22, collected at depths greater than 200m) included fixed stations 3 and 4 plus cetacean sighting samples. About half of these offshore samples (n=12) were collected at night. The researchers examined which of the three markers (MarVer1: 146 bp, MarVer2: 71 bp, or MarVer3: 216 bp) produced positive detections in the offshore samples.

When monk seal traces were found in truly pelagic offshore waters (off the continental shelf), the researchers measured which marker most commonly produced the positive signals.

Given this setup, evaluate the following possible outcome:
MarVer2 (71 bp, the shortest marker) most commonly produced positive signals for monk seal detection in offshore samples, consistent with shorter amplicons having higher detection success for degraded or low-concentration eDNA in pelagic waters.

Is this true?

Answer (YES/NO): NO